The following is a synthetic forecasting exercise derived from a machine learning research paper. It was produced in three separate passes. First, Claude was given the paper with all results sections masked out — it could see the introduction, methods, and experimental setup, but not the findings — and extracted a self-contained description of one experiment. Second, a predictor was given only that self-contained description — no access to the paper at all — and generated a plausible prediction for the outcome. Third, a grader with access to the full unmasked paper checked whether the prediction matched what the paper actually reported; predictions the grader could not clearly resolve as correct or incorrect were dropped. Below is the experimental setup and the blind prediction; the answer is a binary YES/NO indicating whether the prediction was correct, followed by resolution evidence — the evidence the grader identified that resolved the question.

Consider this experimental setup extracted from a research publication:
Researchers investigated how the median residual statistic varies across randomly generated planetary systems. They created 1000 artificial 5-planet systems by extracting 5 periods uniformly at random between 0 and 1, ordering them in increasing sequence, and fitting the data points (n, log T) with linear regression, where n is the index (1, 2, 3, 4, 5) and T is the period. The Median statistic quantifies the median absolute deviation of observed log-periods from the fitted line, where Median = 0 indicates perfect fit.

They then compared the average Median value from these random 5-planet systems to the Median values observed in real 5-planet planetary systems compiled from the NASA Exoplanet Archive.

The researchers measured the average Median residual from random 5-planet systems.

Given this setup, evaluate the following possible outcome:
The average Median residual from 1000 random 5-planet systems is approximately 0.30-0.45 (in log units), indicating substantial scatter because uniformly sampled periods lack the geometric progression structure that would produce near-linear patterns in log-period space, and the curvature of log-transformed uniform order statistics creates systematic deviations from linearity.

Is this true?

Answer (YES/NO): NO